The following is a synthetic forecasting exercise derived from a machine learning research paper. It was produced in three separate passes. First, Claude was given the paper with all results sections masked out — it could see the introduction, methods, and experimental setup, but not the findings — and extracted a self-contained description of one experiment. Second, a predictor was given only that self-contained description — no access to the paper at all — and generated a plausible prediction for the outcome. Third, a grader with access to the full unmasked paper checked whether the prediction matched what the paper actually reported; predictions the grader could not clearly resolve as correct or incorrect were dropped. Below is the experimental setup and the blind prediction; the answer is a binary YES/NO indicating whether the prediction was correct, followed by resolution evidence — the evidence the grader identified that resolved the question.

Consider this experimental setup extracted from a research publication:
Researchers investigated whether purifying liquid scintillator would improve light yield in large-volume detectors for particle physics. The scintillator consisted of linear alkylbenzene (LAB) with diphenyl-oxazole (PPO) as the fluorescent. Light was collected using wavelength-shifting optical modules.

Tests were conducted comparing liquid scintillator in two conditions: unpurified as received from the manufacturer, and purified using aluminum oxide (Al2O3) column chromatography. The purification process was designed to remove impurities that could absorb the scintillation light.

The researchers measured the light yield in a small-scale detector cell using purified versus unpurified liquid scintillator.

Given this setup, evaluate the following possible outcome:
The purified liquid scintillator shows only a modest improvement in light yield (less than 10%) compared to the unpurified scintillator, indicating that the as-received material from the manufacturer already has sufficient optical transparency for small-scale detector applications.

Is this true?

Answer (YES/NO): NO